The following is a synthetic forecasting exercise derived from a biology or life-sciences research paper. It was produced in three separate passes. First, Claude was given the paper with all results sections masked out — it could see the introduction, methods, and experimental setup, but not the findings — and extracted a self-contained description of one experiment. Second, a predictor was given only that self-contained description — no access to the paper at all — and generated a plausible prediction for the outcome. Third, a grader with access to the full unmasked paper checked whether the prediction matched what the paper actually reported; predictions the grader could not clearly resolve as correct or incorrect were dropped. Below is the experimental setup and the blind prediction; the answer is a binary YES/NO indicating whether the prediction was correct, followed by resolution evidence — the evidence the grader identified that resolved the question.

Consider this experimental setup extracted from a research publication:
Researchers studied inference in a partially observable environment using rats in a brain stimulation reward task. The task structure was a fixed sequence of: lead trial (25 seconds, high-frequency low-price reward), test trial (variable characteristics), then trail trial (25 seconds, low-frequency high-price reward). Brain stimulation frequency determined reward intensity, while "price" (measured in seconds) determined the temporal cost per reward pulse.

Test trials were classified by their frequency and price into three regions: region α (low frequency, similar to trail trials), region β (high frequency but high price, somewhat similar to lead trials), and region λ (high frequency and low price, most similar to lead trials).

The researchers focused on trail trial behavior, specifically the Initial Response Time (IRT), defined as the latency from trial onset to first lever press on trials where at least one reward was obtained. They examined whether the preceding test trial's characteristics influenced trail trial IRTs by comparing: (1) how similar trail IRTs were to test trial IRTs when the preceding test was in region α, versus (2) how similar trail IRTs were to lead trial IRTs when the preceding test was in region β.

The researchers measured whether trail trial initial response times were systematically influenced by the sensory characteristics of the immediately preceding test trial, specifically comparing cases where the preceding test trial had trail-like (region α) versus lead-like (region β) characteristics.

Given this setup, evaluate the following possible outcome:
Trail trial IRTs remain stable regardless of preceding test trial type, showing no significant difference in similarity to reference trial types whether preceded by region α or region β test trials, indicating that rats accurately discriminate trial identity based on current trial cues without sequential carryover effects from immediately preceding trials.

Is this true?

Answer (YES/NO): NO